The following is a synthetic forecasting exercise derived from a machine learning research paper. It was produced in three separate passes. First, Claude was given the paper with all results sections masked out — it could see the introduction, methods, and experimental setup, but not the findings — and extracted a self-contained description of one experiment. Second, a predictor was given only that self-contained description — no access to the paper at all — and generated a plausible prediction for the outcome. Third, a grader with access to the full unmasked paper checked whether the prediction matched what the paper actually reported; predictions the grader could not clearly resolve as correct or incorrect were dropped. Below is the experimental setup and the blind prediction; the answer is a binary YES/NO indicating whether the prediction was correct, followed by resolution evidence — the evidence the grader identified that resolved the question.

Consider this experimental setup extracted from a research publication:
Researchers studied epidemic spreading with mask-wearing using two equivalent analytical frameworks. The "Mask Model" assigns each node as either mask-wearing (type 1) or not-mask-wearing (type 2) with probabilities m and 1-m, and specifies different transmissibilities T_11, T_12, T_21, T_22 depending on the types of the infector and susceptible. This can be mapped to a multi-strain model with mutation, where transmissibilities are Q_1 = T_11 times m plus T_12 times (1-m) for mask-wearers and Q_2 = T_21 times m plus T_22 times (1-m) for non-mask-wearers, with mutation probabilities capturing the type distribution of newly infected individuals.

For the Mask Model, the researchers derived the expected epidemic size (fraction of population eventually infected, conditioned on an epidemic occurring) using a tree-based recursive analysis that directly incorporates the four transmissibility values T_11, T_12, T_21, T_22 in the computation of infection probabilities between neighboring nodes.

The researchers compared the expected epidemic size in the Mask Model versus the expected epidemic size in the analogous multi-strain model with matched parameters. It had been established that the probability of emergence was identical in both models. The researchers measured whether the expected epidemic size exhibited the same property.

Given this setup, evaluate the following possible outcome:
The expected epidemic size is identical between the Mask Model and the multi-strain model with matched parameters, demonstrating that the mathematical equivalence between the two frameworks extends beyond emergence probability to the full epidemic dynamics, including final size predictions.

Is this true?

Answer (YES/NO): NO